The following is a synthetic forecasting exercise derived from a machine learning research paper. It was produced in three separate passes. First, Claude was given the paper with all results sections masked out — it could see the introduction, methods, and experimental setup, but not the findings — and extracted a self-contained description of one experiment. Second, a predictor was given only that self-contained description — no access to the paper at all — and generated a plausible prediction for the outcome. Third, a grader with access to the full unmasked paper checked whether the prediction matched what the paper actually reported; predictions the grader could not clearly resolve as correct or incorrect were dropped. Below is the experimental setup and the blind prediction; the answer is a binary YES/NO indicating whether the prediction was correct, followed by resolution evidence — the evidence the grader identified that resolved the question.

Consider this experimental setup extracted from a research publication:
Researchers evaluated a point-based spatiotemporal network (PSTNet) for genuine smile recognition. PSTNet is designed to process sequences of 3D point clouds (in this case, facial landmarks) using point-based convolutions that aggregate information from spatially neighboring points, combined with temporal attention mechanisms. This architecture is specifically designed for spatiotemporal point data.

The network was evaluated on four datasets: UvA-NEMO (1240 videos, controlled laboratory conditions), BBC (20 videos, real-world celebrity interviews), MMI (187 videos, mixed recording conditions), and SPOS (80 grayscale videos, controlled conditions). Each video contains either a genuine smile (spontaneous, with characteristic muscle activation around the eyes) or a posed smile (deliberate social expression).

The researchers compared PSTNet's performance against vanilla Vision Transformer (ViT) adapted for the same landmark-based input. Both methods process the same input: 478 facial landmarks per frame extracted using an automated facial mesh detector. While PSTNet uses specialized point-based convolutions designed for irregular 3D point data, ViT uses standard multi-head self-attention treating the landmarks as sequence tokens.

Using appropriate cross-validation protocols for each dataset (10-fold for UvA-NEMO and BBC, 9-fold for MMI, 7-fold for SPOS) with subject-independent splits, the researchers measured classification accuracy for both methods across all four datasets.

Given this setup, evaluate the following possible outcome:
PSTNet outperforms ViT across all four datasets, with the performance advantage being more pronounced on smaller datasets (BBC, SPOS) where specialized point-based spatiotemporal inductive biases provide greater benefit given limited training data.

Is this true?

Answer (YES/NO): NO